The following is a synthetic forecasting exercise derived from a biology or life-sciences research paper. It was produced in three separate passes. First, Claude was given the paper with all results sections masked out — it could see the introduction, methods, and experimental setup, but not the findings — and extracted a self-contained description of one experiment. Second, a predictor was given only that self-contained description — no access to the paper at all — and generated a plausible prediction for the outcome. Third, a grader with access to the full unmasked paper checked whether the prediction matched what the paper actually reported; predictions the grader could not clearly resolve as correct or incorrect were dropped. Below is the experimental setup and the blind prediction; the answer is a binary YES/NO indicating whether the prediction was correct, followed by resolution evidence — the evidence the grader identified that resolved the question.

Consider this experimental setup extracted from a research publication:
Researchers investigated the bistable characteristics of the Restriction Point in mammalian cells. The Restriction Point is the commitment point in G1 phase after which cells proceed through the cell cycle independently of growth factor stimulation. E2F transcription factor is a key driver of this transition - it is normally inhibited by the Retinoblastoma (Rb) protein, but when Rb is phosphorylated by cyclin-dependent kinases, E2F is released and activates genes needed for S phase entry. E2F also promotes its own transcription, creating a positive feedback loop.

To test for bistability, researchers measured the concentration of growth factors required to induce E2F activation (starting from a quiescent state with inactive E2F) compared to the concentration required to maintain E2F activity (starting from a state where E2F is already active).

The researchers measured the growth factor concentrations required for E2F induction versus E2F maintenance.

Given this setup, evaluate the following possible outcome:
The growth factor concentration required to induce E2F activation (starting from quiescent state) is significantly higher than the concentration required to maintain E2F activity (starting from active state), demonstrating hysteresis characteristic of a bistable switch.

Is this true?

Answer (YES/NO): YES